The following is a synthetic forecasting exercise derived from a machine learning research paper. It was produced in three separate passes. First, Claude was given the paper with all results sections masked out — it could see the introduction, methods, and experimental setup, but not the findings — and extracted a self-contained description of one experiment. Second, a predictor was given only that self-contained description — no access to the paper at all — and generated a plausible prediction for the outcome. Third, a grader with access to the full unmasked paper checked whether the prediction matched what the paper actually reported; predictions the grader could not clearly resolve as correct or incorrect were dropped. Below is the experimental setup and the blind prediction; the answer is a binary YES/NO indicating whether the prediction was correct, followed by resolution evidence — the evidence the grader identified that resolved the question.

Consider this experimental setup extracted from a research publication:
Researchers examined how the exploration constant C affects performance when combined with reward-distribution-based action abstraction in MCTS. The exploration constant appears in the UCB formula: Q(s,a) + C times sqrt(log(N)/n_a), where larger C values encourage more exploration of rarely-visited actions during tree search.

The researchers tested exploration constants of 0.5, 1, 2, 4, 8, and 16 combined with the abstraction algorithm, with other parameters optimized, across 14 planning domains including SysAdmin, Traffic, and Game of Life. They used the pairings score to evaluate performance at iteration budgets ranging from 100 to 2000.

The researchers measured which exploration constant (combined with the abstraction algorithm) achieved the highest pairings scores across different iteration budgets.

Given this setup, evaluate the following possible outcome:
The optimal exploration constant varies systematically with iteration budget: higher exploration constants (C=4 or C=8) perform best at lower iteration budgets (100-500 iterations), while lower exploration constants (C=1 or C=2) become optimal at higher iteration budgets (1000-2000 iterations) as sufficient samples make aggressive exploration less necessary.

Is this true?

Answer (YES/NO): NO